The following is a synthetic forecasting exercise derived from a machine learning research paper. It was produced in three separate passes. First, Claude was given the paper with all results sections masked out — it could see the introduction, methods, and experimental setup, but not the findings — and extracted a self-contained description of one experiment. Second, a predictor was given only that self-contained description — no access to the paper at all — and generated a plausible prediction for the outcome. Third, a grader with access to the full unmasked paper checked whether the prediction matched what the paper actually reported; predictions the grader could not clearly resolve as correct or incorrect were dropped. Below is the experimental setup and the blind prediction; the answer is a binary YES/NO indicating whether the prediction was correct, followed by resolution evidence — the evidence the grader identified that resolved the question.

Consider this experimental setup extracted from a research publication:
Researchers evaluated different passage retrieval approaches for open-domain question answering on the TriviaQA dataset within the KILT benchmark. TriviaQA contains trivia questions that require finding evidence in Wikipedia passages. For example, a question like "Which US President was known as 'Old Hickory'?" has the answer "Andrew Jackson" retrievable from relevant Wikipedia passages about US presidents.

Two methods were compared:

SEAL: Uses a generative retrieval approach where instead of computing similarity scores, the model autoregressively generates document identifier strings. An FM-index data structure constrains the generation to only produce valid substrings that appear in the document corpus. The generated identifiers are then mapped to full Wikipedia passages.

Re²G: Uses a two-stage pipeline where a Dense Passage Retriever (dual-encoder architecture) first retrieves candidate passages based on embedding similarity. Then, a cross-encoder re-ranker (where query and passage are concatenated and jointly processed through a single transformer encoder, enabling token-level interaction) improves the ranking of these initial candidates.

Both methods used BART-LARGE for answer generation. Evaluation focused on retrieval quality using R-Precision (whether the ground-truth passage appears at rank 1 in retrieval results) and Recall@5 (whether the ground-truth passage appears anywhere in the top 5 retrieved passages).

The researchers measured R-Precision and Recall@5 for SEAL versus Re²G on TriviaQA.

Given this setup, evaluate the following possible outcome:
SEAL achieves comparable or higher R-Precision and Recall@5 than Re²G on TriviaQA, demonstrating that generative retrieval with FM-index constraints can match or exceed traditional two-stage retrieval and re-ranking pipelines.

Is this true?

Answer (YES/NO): NO